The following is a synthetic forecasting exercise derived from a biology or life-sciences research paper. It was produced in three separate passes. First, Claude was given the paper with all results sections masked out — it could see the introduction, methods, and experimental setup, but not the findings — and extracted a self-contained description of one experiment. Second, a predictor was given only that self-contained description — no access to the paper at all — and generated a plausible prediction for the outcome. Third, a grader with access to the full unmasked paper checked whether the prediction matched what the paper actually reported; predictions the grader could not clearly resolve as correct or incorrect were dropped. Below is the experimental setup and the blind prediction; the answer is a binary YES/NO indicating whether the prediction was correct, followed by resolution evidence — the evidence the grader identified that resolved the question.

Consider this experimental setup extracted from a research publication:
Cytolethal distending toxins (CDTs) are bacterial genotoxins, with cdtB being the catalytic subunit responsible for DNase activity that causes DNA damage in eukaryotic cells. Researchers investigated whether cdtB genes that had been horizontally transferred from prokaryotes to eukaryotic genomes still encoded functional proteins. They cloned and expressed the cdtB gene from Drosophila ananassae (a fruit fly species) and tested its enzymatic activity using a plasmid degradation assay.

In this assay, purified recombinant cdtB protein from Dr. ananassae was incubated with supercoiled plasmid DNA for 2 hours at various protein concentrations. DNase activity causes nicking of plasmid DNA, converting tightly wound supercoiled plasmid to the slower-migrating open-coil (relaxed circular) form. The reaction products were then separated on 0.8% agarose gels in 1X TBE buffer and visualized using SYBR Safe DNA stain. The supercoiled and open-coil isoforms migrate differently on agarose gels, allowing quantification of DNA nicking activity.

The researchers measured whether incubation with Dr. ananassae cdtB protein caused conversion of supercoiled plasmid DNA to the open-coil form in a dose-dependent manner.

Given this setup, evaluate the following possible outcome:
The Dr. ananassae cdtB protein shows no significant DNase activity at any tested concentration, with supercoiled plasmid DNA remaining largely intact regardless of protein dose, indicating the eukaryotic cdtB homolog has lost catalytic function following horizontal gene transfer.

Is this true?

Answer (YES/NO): NO